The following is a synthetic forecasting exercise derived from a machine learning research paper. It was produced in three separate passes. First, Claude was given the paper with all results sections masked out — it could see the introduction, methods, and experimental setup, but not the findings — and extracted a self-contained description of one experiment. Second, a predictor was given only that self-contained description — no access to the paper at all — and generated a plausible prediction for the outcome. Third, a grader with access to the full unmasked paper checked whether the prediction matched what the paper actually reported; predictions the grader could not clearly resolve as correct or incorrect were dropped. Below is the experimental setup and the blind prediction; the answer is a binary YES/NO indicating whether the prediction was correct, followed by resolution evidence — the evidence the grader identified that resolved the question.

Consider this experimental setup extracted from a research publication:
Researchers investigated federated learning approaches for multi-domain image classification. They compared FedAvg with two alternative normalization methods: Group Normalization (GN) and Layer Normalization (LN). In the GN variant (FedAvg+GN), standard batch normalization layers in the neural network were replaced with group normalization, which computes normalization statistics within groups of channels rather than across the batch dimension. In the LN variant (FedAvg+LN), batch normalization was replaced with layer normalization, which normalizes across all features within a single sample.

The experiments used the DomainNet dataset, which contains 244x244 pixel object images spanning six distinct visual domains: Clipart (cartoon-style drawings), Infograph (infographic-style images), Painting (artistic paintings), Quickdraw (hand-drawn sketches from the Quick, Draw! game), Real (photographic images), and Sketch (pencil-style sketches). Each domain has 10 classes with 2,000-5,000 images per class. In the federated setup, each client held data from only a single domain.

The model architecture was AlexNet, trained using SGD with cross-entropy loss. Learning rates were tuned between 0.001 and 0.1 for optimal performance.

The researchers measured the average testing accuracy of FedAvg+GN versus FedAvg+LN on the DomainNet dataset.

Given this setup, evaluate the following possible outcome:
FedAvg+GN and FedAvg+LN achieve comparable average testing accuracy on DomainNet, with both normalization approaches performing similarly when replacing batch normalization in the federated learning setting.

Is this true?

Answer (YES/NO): NO